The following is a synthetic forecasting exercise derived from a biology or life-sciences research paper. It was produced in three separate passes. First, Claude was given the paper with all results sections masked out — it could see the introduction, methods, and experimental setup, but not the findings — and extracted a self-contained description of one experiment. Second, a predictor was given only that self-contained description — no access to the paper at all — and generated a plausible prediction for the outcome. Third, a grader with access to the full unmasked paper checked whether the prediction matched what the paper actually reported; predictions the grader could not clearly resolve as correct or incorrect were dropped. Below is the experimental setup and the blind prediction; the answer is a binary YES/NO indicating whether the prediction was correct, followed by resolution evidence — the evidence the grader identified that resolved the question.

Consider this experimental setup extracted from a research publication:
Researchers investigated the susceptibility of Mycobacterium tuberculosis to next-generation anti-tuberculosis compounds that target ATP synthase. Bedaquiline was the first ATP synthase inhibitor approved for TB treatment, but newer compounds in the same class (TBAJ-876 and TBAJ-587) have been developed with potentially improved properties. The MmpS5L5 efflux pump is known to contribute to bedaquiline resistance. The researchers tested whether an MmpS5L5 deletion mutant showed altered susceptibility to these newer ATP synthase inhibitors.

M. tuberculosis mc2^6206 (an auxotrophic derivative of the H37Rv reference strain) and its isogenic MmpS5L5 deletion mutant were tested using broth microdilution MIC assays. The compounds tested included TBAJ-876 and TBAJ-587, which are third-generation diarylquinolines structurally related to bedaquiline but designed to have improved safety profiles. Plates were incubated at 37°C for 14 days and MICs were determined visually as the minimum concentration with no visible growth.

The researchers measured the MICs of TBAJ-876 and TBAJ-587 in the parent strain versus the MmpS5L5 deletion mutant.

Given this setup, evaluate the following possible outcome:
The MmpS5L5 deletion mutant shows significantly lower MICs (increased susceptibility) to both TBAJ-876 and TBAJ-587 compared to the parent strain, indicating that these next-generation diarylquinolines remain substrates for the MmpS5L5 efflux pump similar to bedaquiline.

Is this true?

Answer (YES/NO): YES